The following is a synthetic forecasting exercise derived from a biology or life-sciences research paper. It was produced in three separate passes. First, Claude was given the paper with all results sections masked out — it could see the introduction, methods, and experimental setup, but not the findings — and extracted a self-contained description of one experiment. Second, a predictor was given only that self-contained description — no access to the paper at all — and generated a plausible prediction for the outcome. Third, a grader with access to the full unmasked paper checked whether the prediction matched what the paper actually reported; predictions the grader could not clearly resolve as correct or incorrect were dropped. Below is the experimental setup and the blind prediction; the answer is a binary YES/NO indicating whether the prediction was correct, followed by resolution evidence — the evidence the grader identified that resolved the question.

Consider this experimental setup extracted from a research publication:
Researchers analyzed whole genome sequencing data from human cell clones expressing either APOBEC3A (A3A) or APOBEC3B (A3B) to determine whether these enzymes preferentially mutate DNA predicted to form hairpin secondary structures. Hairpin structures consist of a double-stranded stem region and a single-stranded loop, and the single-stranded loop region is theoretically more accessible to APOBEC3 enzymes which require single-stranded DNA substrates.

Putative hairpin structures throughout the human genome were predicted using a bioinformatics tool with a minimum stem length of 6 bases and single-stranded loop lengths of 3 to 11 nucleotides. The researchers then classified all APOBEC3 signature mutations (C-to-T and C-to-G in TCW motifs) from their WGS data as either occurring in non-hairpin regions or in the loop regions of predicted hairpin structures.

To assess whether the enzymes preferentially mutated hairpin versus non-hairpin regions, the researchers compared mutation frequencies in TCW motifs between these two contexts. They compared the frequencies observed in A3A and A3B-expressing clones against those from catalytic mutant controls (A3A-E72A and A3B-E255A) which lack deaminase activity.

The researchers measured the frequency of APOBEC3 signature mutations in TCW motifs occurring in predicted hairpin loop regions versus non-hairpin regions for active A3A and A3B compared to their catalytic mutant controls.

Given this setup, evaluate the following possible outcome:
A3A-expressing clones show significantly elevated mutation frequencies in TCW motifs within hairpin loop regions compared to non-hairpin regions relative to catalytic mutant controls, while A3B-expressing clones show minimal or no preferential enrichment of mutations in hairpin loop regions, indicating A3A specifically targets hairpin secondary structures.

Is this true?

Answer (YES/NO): NO